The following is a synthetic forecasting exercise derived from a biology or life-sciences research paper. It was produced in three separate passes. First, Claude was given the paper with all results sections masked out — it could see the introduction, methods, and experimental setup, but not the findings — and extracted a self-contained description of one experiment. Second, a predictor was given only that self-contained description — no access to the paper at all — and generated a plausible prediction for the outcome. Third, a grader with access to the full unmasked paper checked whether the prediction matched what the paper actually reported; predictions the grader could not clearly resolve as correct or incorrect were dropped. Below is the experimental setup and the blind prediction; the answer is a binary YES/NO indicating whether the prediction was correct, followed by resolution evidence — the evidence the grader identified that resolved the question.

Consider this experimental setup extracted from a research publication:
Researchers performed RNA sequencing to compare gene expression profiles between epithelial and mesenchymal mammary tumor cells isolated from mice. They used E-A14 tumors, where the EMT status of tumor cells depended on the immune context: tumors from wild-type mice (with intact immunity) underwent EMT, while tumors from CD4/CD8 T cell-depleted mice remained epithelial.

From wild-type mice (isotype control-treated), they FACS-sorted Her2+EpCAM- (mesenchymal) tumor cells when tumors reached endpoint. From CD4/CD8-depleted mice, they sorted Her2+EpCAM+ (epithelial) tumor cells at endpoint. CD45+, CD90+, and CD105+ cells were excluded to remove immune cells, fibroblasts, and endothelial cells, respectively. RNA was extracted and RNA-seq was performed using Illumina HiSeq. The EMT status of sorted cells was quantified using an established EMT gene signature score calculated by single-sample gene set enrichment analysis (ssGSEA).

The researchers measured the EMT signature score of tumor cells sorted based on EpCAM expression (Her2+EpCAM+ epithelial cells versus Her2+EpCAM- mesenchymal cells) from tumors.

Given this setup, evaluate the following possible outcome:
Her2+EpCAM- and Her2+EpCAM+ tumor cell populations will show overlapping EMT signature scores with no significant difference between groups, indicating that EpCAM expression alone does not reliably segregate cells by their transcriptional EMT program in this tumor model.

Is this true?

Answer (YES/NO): NO